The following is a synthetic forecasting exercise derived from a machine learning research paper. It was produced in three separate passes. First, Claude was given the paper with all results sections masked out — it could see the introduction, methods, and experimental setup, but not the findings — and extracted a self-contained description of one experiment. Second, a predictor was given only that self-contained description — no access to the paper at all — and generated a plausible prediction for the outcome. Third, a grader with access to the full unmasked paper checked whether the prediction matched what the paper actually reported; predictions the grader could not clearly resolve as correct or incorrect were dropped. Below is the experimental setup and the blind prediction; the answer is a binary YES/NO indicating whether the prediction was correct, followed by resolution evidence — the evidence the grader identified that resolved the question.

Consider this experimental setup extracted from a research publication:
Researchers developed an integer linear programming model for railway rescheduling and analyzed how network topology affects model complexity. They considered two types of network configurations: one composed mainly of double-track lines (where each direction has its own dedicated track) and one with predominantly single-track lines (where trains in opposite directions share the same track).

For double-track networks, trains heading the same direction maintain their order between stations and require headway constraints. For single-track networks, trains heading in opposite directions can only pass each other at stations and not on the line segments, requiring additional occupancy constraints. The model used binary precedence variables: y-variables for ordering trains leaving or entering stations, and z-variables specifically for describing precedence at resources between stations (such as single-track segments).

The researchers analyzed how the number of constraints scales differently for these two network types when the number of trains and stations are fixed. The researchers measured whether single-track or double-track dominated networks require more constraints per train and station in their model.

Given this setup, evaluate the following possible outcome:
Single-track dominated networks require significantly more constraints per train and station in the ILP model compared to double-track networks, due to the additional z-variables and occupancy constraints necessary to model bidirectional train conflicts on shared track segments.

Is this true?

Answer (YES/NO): YES